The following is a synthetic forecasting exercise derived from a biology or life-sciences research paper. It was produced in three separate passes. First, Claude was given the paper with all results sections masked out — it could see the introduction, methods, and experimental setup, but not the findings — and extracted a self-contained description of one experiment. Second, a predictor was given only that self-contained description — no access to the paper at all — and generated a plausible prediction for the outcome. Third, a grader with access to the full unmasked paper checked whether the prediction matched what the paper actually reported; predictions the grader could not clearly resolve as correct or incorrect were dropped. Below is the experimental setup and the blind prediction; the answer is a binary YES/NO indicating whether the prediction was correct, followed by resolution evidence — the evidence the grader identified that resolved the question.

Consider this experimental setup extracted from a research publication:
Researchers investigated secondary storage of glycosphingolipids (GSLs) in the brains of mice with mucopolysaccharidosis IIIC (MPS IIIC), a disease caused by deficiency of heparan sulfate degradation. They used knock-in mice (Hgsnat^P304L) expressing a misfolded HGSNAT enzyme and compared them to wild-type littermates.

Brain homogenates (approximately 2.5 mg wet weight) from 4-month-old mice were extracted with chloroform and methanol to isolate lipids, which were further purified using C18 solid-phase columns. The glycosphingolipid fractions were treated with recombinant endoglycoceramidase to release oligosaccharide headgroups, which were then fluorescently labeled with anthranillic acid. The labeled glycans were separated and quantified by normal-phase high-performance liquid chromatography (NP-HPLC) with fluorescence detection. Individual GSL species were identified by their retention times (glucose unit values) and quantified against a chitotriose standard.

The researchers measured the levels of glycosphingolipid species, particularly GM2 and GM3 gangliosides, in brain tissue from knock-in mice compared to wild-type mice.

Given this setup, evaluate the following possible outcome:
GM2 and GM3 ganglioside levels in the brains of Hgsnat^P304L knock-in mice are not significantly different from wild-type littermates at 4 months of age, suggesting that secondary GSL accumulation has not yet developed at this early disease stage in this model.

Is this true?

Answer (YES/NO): NO